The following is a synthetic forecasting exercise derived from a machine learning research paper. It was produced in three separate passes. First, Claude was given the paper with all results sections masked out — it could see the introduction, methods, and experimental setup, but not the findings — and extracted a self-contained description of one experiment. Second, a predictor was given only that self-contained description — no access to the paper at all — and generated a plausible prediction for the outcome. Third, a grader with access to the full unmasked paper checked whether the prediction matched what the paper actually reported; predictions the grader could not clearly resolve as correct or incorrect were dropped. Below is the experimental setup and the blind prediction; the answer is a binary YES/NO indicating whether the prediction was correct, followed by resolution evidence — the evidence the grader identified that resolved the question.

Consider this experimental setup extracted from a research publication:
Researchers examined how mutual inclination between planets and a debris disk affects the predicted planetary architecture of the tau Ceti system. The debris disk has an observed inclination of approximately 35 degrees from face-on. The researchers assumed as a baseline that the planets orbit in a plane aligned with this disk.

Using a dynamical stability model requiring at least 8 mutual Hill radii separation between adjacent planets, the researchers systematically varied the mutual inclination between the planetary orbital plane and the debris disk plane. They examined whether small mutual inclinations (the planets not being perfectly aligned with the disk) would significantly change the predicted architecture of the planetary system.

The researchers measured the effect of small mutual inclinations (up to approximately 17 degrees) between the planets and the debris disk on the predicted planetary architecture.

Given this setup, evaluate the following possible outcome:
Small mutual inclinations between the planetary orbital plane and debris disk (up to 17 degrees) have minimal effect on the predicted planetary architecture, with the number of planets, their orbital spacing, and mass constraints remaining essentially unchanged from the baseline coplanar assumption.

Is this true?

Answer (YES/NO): YES